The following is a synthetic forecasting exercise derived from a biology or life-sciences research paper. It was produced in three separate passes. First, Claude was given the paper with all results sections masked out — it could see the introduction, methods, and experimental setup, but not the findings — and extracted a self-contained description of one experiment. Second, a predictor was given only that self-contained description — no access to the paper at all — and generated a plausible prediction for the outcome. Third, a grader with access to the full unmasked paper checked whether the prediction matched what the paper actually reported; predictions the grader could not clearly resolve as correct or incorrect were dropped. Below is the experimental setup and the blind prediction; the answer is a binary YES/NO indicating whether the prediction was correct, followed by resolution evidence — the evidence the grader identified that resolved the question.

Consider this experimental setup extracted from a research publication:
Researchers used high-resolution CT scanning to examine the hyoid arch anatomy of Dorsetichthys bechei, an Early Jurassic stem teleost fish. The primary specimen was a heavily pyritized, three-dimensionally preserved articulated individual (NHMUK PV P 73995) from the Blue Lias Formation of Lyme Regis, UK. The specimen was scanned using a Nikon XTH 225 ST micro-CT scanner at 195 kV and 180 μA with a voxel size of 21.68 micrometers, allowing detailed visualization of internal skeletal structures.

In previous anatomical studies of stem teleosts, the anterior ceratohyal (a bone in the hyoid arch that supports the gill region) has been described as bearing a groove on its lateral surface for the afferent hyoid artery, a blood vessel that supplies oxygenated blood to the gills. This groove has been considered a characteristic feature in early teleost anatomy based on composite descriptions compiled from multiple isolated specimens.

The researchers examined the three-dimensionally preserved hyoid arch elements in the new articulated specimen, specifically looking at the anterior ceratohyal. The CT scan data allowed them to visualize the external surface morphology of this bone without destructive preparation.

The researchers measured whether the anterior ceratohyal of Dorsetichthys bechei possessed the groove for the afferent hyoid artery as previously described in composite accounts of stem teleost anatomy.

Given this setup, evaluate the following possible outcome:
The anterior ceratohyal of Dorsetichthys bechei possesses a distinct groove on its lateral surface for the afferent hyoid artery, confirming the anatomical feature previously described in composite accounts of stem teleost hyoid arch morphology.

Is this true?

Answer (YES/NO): NO